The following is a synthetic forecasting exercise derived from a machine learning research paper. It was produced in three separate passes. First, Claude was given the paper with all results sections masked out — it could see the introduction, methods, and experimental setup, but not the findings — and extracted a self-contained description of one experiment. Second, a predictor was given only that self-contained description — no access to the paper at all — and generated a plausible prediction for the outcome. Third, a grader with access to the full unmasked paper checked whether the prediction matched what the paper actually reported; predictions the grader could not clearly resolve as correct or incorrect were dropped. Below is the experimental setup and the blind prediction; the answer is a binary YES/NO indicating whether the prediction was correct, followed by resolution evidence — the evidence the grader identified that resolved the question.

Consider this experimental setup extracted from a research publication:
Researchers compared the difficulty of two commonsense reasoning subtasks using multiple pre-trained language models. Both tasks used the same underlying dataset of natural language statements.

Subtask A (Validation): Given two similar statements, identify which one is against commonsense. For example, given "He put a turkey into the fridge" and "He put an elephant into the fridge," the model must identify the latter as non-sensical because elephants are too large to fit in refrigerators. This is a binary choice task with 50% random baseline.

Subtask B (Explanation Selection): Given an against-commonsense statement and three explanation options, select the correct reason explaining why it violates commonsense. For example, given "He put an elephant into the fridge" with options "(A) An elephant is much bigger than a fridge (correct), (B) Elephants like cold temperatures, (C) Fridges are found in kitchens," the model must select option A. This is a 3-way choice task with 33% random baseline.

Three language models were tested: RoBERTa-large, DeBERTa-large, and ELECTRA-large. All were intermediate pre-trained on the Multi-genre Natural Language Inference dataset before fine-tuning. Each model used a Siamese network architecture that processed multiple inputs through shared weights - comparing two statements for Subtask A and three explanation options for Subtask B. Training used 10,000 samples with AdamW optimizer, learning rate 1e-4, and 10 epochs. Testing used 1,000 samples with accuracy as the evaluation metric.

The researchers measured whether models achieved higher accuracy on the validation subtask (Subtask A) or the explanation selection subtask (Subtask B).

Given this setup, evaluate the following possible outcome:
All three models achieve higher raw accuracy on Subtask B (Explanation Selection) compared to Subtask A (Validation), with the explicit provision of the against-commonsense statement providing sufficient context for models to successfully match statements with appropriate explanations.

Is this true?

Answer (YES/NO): NO